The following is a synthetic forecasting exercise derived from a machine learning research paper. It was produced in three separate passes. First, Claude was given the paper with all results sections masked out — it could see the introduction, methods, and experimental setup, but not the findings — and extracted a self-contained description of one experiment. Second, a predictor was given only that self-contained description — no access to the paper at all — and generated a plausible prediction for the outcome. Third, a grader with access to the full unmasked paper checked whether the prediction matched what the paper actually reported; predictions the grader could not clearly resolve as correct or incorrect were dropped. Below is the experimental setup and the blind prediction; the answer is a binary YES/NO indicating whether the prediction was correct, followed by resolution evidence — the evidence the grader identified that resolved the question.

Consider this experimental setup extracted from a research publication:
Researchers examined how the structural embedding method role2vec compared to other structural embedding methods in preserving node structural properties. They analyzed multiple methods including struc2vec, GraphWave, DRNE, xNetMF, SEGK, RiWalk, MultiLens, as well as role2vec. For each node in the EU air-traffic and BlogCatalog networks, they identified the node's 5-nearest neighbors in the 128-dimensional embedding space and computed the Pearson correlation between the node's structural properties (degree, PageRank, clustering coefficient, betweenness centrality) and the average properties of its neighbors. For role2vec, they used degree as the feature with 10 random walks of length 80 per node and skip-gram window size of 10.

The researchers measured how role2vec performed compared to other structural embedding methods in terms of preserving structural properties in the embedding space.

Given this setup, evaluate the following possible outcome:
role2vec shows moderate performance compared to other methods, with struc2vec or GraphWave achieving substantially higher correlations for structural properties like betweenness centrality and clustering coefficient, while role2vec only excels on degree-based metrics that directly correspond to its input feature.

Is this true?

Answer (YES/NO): NO